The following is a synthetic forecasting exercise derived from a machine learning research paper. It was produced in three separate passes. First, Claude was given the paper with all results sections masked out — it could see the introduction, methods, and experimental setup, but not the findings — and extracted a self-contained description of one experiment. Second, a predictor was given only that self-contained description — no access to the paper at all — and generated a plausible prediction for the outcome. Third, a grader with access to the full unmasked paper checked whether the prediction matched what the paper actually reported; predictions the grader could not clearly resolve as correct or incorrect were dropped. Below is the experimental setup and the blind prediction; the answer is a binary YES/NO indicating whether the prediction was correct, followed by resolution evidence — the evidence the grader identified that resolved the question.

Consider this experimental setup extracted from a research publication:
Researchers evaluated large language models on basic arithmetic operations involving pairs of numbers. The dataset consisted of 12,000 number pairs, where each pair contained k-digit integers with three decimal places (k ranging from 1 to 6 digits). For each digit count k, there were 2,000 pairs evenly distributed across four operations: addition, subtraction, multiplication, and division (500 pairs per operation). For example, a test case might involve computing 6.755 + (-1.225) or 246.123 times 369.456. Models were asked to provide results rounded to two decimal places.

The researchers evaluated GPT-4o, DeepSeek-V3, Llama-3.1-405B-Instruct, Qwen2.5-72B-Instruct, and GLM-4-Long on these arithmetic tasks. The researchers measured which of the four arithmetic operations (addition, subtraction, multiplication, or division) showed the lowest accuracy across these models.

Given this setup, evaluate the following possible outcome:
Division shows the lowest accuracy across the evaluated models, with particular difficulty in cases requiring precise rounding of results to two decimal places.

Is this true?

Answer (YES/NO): NO